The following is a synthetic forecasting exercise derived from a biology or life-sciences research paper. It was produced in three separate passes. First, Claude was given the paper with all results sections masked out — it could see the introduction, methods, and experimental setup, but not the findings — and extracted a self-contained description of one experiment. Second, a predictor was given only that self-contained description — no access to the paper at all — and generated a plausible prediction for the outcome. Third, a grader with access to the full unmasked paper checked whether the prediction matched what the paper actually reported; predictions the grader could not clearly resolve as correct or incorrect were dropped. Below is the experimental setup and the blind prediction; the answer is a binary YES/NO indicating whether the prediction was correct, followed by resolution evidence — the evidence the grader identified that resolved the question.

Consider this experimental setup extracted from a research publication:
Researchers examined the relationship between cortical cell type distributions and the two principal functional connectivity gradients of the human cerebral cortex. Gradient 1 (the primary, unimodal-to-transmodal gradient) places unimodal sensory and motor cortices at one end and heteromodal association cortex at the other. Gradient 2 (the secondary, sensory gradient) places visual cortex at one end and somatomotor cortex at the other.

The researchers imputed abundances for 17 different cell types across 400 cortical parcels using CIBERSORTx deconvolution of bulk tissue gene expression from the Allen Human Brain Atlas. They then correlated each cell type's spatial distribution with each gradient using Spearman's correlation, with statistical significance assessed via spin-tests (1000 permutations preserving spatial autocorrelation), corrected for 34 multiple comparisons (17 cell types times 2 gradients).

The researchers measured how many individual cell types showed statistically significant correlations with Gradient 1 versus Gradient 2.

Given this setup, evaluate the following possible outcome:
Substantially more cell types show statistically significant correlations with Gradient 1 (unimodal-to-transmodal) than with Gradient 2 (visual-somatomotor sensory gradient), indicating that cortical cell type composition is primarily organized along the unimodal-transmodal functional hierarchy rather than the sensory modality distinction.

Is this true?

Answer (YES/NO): YES